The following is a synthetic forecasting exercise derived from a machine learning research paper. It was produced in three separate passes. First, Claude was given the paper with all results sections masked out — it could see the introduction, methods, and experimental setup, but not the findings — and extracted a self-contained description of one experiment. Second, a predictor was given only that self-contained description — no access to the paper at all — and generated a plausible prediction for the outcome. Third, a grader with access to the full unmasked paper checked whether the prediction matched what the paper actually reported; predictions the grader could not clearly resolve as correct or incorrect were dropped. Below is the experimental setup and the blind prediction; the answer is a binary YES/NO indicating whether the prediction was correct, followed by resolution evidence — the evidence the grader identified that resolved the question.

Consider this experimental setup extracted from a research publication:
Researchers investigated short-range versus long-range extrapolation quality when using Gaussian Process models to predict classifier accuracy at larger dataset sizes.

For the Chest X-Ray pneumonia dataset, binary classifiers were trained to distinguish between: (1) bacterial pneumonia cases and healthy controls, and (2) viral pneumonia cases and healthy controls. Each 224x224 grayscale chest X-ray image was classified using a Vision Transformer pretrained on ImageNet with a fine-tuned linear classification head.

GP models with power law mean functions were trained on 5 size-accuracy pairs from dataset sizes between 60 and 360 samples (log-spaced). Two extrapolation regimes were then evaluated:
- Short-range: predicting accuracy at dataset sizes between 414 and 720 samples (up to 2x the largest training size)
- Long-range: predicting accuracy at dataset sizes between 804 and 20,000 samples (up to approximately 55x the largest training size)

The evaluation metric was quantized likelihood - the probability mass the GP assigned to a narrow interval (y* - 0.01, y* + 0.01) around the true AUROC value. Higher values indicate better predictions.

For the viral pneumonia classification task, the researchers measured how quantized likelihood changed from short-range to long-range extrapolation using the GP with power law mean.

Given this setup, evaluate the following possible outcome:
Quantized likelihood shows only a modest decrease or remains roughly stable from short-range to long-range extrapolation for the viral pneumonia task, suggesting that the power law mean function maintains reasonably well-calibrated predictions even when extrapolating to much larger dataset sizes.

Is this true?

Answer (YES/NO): NO